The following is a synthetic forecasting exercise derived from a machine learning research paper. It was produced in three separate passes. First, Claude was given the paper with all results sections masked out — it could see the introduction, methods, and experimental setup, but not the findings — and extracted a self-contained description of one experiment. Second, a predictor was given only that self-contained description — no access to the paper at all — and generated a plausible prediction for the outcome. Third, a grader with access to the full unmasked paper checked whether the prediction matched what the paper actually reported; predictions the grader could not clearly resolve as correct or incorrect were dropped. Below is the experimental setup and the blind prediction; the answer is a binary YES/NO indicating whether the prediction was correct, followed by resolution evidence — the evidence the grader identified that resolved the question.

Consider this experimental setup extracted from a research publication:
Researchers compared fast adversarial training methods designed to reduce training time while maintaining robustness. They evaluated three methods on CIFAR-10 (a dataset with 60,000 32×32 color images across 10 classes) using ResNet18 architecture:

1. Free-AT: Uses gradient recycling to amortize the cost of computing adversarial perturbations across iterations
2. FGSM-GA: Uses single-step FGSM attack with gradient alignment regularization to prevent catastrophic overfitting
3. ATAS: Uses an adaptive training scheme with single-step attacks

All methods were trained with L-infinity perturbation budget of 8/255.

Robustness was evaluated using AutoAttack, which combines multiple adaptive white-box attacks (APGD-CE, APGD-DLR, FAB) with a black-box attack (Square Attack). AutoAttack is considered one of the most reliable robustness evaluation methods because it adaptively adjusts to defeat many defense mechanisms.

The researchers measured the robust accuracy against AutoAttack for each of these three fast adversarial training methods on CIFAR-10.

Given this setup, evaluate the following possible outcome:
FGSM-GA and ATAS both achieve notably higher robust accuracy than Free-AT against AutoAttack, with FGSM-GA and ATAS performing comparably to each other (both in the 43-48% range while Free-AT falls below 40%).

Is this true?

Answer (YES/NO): YES